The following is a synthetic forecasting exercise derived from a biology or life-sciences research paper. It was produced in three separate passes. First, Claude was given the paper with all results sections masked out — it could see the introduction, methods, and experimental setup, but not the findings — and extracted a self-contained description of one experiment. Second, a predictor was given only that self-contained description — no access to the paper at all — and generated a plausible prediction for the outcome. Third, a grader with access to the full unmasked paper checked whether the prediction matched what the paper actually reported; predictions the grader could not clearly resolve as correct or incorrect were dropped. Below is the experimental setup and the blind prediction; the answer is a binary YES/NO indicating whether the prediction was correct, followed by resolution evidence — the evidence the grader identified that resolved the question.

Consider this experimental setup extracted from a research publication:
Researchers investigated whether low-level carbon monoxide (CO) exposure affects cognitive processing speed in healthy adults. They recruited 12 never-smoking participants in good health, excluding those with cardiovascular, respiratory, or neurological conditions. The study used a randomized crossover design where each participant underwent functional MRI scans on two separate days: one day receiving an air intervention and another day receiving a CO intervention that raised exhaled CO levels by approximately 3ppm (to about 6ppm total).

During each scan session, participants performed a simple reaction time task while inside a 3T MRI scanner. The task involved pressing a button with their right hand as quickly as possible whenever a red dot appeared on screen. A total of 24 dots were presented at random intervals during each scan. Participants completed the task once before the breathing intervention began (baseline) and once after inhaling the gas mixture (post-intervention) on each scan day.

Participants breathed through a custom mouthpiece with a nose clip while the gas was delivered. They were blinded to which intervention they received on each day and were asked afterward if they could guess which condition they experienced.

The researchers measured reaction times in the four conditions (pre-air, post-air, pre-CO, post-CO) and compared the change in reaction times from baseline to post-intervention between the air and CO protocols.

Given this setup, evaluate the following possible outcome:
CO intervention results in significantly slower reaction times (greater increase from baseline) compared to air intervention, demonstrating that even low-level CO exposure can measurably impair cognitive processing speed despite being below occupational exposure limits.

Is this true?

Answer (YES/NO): YES